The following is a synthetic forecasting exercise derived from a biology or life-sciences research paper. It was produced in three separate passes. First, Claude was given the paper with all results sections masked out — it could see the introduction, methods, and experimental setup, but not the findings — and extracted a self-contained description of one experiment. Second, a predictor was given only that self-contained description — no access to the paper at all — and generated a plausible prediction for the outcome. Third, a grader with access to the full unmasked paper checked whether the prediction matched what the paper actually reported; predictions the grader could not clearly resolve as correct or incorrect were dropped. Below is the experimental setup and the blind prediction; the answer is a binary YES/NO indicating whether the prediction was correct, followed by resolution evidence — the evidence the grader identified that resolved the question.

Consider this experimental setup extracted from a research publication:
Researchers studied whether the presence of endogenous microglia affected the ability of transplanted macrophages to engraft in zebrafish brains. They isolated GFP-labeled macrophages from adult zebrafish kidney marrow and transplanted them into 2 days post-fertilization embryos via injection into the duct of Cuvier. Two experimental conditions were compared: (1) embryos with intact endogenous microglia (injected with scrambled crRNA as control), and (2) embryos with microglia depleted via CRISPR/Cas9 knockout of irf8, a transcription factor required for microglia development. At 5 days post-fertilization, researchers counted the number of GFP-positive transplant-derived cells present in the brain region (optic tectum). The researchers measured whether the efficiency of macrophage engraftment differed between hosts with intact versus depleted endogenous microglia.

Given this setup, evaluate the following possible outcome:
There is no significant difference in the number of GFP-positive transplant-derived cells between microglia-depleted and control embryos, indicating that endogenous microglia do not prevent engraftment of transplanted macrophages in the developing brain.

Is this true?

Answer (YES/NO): NO